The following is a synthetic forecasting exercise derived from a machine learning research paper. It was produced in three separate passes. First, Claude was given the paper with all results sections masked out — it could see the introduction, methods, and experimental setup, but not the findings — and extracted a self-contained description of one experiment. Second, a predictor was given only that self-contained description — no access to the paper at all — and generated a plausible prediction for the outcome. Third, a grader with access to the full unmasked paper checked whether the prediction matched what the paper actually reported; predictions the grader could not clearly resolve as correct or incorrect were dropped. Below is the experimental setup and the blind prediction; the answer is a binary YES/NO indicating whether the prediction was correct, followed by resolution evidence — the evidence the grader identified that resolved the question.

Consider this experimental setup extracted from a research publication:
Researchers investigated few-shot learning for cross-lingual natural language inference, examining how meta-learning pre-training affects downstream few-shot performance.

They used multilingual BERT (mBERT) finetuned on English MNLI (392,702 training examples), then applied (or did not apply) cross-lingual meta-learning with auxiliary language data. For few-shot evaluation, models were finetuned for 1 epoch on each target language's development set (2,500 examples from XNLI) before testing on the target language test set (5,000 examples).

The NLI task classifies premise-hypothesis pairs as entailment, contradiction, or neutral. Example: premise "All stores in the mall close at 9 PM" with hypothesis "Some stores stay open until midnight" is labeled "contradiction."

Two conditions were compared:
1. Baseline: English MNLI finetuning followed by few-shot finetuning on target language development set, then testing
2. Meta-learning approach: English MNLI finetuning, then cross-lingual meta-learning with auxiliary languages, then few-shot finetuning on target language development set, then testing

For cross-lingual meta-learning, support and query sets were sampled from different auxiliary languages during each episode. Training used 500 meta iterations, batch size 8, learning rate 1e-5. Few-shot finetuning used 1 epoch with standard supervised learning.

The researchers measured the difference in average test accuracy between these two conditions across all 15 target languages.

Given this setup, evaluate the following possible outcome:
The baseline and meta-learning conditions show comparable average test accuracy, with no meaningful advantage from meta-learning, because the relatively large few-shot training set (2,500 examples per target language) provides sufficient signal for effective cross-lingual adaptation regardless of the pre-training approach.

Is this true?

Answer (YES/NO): NO